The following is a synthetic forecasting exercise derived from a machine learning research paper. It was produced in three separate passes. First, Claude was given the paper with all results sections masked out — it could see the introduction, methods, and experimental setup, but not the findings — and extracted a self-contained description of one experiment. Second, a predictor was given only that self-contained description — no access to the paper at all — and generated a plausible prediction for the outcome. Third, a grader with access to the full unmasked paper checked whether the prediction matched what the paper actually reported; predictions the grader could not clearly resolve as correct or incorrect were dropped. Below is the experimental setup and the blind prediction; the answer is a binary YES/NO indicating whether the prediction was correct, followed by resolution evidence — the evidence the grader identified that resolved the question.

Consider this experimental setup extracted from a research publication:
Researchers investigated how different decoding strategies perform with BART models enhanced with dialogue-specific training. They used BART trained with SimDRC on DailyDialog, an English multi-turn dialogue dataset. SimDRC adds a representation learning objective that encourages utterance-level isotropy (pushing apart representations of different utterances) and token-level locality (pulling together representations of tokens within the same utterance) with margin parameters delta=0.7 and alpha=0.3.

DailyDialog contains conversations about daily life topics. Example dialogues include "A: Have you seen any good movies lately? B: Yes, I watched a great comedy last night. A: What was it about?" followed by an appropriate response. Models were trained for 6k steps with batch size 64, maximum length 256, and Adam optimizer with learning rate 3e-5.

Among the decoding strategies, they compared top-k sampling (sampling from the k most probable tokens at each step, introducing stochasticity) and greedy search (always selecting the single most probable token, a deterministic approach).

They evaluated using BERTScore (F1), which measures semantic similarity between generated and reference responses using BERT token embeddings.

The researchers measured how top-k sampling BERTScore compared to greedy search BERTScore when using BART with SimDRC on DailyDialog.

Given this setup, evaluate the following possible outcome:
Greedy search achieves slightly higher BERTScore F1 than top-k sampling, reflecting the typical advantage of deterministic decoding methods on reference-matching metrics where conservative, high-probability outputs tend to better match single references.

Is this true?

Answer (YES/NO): YES